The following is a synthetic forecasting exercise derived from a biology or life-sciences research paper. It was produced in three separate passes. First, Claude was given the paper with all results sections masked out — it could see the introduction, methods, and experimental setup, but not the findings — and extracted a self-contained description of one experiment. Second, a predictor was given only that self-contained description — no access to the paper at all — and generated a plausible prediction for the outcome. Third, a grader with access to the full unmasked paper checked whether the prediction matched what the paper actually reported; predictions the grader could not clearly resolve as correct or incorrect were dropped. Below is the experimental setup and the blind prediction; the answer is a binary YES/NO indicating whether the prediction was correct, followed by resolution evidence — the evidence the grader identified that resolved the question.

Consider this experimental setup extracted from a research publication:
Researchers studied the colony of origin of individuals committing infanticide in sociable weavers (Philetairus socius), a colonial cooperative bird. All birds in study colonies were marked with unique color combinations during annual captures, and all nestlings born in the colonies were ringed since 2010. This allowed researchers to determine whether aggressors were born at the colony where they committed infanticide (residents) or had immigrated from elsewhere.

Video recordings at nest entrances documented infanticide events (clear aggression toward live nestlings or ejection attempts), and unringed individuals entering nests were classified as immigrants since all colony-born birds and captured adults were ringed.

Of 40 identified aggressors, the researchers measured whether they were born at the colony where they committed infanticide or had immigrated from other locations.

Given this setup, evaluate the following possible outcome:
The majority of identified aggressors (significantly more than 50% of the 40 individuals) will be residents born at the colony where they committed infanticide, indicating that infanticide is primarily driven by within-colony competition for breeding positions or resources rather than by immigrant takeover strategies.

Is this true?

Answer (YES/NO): NO